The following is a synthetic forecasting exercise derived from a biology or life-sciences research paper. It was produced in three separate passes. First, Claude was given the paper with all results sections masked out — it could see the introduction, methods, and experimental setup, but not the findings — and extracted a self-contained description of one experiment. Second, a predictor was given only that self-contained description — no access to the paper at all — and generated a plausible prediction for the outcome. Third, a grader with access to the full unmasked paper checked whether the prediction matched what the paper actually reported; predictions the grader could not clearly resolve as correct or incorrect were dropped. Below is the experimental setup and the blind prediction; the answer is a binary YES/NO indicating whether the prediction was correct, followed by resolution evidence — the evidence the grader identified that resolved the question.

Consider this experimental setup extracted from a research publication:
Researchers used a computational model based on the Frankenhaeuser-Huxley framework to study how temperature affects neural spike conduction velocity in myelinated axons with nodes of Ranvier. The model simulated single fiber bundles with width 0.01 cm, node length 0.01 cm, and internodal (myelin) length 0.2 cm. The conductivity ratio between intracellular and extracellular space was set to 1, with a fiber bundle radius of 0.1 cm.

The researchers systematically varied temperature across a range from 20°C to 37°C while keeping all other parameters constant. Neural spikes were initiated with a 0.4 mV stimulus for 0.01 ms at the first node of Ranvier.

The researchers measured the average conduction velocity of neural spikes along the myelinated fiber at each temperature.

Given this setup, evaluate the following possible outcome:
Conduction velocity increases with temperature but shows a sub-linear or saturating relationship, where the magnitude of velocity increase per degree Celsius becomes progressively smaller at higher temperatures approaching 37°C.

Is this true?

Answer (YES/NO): NO